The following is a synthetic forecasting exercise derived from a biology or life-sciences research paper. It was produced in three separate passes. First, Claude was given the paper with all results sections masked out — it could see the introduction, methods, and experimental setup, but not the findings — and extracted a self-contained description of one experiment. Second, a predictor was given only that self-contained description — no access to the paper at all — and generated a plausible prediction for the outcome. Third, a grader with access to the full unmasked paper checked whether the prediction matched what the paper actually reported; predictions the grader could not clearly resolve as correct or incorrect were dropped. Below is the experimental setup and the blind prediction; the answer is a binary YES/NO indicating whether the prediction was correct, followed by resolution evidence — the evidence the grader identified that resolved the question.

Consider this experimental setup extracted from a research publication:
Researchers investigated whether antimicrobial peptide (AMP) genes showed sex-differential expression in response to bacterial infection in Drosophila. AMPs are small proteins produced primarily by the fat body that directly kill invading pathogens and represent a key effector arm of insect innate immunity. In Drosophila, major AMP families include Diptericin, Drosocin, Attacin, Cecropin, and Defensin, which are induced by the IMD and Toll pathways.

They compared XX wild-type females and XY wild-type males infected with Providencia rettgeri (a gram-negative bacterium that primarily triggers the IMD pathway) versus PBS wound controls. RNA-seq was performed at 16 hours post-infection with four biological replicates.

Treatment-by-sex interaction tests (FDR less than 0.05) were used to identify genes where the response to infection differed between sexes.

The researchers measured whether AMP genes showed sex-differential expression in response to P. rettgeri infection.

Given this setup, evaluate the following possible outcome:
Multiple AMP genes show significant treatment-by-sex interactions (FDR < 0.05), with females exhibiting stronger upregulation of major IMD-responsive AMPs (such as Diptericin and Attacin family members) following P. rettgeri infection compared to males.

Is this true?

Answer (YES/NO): NO